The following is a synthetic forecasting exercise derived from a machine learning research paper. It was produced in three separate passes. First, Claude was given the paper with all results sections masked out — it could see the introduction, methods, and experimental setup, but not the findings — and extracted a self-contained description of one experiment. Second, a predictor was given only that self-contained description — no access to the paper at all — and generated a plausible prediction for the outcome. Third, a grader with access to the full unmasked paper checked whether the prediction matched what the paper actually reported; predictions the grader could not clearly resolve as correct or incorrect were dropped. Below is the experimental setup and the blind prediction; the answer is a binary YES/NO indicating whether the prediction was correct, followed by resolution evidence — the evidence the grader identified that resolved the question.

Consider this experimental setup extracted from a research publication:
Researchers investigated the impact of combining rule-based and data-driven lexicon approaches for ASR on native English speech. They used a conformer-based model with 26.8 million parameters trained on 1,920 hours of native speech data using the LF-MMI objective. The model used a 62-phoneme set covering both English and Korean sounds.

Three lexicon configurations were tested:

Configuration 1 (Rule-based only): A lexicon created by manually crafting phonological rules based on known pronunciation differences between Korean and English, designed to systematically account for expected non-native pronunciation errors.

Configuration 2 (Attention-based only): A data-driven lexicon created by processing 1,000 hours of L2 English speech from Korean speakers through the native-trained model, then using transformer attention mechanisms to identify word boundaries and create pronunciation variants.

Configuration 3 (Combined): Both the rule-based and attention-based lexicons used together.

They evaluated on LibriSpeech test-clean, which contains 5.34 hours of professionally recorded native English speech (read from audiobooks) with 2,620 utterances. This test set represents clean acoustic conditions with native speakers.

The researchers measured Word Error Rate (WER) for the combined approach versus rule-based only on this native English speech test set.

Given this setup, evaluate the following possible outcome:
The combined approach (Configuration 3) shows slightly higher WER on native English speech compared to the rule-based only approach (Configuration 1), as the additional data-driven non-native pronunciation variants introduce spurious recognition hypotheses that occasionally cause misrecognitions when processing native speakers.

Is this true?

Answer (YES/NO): YES